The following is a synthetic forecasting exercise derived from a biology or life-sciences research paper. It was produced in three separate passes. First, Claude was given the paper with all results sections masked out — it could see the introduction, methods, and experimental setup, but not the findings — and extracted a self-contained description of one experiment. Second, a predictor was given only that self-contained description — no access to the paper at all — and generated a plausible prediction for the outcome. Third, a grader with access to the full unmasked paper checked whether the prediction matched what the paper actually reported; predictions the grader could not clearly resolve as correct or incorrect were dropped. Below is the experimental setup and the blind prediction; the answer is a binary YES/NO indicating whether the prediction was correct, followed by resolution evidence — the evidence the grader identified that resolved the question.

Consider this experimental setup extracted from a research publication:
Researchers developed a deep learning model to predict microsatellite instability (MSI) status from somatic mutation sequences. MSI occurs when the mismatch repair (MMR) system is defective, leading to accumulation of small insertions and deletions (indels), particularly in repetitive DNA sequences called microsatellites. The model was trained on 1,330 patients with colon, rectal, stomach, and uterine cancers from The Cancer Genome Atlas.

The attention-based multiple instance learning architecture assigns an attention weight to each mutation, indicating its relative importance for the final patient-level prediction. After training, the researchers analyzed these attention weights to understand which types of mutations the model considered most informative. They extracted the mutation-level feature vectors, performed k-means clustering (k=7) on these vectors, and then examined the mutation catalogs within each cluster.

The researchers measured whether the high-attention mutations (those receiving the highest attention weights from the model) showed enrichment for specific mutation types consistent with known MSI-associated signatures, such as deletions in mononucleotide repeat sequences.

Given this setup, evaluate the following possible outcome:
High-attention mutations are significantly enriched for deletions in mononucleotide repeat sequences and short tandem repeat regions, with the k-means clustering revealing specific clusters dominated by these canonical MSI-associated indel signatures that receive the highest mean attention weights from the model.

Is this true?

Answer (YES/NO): YES